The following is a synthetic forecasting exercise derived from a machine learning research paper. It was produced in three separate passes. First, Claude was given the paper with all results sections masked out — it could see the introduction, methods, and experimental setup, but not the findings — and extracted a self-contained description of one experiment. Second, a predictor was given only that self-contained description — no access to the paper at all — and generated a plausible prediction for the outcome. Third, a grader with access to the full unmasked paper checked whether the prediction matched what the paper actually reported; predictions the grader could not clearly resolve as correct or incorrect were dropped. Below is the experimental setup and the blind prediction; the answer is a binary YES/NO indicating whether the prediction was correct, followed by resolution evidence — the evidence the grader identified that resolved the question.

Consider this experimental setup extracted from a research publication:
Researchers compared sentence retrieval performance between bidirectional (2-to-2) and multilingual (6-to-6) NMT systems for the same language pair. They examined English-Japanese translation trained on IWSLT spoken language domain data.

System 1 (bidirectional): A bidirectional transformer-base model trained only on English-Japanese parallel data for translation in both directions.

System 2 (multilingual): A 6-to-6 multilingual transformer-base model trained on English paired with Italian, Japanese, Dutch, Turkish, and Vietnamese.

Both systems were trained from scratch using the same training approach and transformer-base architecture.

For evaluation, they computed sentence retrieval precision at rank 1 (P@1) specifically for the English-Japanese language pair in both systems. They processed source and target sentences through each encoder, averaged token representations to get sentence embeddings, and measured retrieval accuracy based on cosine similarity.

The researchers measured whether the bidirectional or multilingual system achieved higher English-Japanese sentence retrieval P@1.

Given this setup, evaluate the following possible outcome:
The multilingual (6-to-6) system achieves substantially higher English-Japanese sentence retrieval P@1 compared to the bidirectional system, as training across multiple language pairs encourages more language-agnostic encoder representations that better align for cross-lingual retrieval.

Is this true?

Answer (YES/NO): YES